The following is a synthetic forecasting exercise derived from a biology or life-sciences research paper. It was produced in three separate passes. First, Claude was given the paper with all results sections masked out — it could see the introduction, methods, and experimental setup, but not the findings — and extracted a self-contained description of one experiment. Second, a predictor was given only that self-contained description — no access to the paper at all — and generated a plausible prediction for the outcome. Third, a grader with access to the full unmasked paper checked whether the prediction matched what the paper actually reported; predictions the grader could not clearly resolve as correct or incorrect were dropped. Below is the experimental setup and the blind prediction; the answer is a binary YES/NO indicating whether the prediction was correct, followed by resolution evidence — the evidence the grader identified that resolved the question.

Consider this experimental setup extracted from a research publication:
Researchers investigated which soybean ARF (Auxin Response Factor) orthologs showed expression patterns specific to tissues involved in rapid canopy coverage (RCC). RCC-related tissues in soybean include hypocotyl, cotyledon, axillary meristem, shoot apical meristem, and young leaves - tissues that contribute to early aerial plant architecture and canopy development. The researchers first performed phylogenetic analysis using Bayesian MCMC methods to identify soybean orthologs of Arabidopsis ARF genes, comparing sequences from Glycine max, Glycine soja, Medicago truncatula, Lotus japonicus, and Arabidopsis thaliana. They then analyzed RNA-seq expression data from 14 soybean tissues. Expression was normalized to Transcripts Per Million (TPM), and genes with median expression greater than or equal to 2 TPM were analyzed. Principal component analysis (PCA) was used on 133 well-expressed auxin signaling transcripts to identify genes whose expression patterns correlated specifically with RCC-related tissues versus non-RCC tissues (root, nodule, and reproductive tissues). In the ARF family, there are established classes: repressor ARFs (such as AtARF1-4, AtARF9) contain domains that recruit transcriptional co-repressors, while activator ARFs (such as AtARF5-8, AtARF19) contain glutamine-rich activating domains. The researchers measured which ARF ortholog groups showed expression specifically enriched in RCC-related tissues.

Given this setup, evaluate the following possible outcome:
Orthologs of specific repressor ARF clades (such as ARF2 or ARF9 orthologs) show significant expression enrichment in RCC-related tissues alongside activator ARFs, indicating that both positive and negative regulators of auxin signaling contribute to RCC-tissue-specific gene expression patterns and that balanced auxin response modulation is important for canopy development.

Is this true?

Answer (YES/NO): YES